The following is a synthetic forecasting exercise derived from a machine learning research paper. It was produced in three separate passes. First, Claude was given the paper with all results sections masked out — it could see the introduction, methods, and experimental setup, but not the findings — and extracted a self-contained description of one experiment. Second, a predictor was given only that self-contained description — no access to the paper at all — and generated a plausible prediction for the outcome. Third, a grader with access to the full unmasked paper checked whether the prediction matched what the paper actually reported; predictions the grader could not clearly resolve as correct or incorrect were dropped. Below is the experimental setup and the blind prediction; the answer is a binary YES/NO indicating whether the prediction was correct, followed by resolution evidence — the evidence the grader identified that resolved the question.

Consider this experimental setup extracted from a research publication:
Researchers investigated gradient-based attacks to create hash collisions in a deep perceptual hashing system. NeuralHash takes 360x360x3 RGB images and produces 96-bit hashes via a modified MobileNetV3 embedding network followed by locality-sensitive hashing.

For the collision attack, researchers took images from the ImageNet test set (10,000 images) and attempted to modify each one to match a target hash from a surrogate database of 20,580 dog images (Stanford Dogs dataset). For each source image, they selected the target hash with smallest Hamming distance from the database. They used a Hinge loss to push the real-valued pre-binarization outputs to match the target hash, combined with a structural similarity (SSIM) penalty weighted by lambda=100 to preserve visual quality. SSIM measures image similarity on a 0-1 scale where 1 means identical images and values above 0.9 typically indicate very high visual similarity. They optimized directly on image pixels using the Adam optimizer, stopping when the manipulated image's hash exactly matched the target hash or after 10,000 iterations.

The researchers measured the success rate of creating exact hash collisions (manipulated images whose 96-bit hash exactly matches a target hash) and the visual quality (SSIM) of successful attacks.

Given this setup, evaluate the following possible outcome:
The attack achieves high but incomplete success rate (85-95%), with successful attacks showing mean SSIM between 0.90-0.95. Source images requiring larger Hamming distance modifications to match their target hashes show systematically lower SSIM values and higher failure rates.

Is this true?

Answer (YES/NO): NO